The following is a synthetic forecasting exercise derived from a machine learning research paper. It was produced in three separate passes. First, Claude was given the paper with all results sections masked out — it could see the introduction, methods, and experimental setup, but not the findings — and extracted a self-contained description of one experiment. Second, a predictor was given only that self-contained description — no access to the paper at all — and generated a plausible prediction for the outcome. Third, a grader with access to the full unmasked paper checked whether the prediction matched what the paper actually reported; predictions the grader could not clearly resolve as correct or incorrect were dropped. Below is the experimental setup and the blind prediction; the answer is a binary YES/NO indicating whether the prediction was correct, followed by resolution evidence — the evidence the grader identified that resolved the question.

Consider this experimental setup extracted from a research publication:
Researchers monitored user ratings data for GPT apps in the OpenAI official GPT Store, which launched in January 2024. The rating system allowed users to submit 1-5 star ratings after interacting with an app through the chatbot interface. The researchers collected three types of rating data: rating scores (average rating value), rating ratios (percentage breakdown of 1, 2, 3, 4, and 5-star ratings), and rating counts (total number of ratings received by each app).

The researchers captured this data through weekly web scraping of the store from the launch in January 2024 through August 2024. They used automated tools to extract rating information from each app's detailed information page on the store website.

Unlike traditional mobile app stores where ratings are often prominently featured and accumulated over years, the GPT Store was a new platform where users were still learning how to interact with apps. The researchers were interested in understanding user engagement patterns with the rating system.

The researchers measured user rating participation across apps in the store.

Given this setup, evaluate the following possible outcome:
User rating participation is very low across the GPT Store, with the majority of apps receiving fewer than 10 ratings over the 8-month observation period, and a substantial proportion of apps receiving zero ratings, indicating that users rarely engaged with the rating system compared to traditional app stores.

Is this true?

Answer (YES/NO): YES